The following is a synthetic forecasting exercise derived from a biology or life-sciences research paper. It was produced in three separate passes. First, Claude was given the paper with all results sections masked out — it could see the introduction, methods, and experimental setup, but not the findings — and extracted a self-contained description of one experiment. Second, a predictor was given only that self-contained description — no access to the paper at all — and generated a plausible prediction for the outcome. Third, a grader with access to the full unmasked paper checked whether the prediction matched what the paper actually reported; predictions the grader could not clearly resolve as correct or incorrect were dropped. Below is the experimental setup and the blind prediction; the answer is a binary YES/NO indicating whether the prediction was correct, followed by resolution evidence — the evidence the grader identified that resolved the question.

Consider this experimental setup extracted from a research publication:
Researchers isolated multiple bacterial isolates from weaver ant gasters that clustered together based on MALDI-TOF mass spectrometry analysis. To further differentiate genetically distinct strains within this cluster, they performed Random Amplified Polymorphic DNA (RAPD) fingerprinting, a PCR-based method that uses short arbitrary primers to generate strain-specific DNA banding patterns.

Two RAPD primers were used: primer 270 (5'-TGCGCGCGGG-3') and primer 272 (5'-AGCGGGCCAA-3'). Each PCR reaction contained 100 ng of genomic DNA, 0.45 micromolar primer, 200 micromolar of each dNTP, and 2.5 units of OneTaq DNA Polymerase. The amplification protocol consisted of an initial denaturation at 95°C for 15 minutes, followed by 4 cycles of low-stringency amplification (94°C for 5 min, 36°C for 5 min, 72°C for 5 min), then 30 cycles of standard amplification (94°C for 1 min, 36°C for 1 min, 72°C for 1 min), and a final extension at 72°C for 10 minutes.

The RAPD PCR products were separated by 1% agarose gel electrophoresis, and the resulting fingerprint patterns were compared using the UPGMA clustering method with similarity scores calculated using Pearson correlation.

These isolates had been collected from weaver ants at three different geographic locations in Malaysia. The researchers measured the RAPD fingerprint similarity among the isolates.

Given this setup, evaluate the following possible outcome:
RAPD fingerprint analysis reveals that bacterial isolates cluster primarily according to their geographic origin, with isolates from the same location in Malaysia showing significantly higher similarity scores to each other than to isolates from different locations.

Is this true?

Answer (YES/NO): YES